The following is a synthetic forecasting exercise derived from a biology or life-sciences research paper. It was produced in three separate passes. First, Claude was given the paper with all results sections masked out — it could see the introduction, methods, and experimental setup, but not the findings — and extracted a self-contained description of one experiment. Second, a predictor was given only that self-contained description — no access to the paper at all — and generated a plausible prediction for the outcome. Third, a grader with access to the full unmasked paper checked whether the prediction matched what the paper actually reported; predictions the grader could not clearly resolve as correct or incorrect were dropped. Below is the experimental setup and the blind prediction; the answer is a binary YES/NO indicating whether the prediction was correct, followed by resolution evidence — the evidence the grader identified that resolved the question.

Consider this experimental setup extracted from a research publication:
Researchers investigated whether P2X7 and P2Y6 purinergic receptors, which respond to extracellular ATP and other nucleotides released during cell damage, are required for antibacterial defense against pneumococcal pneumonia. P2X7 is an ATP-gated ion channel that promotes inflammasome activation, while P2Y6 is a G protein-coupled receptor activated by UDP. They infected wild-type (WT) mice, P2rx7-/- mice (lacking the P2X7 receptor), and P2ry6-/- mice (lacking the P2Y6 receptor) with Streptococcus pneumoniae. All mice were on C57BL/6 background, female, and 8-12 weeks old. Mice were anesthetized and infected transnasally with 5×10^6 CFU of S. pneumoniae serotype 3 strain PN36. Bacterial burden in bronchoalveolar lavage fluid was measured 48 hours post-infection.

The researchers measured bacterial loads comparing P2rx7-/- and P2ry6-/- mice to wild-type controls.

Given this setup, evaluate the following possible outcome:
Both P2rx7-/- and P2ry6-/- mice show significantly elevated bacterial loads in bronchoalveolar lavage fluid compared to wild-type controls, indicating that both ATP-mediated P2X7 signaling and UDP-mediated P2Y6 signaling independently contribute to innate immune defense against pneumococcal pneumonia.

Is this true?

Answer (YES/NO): NO